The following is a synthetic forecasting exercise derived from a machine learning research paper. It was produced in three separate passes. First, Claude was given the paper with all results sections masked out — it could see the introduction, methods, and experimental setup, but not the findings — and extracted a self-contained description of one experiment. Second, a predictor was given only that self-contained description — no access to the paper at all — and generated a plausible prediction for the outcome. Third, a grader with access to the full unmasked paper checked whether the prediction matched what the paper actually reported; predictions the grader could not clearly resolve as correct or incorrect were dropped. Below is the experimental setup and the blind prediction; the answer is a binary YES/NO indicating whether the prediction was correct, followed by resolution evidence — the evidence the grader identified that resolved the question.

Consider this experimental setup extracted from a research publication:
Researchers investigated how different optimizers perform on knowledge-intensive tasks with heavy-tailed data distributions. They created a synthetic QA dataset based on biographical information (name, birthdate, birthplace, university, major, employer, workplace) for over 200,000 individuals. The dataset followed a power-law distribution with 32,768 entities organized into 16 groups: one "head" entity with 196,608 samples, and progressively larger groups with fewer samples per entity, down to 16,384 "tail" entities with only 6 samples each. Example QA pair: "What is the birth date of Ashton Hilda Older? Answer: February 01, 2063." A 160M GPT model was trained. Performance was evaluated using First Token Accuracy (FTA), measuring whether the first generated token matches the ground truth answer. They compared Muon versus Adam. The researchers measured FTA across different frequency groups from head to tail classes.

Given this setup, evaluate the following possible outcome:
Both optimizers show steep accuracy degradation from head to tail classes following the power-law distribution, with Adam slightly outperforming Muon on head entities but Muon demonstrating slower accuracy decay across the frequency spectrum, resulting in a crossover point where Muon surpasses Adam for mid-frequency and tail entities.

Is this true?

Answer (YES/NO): NO